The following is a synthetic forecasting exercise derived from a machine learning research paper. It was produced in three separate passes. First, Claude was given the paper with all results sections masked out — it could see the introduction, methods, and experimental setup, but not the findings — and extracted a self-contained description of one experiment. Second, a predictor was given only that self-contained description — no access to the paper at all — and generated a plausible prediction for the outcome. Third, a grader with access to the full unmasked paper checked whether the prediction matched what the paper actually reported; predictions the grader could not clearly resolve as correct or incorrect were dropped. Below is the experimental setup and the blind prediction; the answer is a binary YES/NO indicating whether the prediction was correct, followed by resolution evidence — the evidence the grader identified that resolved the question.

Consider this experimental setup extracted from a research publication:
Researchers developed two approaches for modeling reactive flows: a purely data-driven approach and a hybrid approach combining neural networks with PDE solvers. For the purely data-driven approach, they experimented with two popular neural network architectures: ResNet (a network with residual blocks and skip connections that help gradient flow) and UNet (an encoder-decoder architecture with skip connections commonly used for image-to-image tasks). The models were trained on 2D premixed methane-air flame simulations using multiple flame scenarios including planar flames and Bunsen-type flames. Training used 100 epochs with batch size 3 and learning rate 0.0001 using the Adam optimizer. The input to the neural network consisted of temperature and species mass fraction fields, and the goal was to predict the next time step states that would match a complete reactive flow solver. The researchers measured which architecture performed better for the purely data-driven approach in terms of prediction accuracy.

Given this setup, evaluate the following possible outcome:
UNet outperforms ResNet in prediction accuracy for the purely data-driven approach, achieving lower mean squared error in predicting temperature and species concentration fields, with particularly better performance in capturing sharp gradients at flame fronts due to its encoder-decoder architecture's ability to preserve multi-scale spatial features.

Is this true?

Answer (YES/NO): NO